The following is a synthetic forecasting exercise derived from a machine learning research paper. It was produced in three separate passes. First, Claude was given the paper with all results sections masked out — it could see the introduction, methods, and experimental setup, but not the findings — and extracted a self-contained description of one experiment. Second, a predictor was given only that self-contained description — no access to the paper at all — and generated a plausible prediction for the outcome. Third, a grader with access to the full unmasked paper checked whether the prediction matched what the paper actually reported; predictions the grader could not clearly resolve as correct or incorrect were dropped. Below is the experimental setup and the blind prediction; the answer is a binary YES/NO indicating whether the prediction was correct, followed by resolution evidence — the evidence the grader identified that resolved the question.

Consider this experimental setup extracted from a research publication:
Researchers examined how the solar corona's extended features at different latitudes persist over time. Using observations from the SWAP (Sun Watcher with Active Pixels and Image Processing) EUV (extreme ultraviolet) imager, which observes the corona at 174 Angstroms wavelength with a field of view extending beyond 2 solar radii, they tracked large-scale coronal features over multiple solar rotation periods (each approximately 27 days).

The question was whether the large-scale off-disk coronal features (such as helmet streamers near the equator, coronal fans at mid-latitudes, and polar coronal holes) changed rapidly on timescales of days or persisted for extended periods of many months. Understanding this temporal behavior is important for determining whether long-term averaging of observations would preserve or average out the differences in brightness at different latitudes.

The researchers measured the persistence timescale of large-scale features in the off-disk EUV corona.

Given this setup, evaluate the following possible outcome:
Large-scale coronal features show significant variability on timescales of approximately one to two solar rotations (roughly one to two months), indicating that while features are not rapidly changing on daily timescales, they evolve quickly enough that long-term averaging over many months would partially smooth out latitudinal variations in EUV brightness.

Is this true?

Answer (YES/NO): NO